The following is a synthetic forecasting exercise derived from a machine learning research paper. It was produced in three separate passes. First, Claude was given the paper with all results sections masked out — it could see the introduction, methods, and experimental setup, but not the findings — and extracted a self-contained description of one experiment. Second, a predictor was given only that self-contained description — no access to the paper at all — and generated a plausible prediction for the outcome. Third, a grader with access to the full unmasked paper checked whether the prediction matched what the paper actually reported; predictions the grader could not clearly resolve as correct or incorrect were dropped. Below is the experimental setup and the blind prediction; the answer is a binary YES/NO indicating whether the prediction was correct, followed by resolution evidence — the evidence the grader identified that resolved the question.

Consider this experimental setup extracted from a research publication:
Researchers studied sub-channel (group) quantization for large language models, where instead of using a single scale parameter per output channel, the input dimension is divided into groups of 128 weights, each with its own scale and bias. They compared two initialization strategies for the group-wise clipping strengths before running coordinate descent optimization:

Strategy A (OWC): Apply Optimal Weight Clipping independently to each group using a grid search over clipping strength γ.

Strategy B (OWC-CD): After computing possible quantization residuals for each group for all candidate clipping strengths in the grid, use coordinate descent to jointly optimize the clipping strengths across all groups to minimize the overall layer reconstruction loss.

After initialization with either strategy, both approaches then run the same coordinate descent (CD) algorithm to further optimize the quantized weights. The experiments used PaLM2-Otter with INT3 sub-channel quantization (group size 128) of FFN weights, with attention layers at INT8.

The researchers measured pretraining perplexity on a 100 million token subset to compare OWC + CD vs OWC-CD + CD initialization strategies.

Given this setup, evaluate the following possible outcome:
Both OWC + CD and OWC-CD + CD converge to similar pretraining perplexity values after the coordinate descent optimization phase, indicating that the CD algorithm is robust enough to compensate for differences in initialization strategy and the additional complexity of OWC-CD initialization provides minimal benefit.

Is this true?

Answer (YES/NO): NO